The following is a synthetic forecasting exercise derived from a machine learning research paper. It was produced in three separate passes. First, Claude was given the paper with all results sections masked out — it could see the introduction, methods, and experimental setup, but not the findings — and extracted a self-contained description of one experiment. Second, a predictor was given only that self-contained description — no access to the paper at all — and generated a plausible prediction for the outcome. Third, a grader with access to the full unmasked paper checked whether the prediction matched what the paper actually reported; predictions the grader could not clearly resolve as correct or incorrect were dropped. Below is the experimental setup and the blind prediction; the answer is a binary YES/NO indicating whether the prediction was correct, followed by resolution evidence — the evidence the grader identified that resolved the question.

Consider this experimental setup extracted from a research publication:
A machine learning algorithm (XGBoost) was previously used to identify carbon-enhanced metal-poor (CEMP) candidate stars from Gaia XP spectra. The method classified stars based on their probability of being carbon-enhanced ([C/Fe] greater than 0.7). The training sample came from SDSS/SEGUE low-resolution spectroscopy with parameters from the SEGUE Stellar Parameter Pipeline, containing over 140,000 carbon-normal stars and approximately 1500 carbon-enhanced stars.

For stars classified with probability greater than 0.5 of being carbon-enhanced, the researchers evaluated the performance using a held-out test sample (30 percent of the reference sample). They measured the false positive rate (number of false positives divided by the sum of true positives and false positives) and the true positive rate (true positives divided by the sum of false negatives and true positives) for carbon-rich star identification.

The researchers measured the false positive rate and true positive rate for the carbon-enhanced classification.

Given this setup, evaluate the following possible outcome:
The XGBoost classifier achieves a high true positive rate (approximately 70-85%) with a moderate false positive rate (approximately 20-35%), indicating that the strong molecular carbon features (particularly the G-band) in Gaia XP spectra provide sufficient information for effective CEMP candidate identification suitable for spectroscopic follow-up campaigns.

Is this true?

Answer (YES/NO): NO